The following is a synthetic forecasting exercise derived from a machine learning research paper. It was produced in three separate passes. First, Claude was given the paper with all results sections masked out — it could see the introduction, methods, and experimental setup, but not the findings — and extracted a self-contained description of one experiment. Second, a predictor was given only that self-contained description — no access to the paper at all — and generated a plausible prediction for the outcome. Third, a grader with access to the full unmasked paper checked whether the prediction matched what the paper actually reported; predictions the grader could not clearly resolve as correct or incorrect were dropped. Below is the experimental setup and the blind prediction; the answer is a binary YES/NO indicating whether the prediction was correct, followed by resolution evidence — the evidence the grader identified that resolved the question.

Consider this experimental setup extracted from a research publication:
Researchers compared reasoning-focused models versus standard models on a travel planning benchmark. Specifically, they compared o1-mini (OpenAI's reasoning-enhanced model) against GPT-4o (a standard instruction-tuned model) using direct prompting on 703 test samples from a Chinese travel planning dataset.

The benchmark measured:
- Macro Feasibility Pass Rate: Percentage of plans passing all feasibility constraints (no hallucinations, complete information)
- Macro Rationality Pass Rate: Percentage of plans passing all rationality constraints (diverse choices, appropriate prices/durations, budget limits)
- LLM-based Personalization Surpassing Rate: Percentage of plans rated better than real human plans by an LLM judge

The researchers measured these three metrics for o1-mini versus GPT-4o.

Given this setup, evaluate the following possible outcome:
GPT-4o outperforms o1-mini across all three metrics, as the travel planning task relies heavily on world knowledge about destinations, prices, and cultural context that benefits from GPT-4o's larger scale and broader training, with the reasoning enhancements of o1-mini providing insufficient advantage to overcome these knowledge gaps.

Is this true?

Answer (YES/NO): NO